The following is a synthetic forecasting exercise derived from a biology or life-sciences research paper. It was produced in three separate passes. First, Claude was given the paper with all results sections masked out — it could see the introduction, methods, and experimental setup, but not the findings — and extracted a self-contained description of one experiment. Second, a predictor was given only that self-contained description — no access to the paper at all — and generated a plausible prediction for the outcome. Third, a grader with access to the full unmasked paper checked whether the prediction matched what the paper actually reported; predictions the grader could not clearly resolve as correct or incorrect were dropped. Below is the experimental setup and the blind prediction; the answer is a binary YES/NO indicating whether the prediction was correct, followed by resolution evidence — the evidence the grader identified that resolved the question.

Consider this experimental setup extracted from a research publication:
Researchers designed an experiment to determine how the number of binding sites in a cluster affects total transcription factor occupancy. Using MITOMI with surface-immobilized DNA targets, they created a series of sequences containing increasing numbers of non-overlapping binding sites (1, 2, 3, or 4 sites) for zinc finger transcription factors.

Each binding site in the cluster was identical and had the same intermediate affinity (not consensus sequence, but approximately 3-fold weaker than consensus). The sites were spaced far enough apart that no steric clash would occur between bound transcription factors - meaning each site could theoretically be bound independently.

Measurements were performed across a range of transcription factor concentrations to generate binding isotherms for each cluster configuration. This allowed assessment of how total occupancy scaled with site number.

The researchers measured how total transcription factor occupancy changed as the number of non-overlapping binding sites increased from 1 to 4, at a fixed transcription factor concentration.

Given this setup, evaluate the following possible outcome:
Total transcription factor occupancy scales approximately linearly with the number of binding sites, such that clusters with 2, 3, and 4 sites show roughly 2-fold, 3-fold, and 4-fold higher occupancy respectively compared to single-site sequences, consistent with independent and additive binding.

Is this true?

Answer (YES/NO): YES